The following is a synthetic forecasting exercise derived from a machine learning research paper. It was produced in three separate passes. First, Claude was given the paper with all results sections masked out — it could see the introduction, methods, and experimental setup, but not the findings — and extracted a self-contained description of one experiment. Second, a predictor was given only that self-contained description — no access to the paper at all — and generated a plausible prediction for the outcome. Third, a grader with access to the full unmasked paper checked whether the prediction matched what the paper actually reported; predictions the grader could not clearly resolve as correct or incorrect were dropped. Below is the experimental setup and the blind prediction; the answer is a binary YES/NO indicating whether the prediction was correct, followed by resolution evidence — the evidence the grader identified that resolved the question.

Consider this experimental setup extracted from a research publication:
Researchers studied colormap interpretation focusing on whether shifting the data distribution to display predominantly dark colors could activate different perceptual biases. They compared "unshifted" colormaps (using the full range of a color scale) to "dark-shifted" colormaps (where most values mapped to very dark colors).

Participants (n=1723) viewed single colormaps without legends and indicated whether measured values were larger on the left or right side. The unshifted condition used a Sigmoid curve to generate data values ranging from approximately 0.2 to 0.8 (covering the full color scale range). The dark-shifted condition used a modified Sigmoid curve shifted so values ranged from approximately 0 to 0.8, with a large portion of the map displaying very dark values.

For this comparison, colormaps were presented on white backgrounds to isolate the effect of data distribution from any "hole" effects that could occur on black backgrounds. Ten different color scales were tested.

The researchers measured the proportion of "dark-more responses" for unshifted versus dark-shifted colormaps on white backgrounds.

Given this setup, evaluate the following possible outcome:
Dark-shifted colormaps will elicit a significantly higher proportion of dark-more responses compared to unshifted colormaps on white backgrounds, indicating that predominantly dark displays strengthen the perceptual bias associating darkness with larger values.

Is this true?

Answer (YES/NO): NO